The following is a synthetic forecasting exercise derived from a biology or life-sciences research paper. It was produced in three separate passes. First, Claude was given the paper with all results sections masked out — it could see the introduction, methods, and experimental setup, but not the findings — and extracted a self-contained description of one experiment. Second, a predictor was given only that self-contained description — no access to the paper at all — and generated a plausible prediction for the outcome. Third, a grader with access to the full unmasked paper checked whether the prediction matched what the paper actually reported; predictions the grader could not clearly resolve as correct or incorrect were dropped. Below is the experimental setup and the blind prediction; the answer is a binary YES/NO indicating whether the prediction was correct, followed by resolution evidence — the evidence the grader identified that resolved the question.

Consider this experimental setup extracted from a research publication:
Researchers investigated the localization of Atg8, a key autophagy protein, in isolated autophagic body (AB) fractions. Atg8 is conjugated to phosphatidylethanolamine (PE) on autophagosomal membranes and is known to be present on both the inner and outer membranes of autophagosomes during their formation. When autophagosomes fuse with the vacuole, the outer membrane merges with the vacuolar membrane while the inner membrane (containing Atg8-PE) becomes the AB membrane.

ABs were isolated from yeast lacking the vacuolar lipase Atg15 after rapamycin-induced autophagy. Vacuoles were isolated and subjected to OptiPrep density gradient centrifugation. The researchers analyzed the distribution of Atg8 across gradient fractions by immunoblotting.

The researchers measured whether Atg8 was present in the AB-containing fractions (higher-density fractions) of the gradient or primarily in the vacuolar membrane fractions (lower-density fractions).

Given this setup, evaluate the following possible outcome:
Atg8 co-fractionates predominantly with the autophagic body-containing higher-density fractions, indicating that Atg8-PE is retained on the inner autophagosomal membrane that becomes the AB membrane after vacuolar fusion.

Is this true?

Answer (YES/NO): NO